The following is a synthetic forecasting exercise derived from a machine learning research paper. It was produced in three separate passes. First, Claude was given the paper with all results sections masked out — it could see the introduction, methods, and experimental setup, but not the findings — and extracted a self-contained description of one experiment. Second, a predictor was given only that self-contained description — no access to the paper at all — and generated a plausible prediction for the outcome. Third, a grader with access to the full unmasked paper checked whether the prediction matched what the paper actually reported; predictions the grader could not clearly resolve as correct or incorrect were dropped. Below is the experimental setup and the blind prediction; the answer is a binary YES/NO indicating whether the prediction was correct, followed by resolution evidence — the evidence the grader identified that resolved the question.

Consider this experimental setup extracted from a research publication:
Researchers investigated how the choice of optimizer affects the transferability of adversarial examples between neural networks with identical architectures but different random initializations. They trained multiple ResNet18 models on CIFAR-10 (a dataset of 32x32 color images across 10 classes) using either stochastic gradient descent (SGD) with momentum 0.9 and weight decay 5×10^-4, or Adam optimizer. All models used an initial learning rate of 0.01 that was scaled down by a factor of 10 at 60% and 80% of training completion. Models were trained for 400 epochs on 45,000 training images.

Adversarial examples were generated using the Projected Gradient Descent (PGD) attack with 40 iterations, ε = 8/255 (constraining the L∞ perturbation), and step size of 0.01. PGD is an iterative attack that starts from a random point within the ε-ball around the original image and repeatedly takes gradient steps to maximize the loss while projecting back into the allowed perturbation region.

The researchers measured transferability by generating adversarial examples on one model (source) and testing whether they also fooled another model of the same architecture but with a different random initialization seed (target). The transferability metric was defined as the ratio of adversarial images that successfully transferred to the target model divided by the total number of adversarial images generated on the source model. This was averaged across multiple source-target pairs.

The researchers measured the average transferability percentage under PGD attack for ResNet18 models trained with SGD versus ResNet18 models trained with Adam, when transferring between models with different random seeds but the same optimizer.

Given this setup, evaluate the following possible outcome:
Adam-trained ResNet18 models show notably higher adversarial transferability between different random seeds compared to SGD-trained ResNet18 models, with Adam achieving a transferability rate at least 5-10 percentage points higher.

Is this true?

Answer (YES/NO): YES